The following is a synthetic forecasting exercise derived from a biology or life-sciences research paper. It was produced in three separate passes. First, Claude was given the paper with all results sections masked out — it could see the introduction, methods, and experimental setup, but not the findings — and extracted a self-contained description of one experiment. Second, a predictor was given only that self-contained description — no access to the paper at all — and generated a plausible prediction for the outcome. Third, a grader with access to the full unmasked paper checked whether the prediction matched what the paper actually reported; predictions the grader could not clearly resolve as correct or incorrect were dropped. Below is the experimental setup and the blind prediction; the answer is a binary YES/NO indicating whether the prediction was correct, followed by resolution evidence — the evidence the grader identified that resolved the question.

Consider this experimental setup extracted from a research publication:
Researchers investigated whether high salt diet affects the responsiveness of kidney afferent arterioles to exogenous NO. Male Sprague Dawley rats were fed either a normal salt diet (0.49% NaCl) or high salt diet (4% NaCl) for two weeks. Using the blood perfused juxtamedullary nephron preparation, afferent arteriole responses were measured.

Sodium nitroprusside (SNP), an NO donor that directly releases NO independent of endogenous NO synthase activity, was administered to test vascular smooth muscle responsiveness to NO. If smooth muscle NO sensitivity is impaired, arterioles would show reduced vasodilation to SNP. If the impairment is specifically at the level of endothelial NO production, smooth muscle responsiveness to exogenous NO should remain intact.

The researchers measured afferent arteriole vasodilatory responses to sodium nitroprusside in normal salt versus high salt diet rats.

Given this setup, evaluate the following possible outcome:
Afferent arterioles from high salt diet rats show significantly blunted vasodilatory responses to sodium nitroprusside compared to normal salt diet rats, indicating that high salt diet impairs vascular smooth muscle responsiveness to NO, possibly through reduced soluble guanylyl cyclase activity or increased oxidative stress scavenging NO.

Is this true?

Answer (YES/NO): NO